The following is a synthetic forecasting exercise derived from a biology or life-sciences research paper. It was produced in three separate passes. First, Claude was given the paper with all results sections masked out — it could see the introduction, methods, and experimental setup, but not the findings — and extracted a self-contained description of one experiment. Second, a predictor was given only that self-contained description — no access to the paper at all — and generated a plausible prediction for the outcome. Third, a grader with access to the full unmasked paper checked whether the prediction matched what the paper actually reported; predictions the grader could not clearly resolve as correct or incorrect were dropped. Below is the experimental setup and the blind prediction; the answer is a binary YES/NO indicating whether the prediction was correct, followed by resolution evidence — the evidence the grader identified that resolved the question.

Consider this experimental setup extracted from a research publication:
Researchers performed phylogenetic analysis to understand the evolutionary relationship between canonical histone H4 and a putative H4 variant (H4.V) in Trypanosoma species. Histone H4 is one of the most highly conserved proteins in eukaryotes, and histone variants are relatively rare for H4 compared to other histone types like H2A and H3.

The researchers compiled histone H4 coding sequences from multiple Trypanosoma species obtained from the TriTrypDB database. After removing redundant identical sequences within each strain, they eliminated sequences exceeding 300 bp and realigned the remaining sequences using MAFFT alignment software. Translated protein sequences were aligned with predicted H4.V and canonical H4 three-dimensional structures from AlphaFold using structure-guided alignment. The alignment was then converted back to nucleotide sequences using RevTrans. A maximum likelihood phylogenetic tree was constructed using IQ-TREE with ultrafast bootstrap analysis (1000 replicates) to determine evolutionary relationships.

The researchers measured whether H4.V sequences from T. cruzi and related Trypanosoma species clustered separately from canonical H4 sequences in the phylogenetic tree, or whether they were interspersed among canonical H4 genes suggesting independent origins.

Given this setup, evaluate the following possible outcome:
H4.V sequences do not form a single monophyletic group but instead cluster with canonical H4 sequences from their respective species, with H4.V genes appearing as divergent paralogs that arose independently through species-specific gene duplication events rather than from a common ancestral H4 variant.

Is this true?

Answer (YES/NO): NO